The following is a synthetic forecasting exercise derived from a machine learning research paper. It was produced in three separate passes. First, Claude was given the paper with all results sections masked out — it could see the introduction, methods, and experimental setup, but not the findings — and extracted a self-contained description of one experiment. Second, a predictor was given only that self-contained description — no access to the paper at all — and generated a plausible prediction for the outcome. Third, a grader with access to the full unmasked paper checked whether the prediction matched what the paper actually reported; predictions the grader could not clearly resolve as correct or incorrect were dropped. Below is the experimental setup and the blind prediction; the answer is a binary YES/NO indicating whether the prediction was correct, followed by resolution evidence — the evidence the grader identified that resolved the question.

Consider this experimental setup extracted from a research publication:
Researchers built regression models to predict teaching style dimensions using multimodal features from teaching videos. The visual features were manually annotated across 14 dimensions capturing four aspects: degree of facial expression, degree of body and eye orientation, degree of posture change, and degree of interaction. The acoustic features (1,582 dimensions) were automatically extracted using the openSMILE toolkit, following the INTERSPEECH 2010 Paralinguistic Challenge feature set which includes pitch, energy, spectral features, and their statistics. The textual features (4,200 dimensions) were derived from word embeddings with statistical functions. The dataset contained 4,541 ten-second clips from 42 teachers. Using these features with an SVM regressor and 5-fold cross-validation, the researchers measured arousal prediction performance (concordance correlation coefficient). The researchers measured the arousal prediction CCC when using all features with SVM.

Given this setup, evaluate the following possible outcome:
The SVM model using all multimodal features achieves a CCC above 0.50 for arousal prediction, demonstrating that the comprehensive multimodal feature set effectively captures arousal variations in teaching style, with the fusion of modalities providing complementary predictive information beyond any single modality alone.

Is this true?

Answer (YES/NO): YES